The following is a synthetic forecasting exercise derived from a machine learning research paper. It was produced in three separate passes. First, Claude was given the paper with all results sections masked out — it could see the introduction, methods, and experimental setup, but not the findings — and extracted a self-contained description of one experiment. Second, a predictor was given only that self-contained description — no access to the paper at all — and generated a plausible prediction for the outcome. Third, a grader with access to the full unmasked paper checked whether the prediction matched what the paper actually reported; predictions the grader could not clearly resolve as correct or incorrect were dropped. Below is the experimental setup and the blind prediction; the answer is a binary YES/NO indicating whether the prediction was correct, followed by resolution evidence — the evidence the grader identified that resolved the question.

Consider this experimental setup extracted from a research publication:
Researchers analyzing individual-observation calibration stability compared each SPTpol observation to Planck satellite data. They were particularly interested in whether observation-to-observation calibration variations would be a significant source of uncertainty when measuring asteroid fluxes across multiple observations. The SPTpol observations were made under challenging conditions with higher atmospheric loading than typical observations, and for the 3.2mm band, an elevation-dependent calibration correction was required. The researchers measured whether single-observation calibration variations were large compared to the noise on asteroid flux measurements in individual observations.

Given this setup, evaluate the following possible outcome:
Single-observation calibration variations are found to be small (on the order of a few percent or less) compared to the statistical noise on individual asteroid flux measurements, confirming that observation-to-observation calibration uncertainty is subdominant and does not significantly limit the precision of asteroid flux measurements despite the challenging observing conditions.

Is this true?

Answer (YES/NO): YES